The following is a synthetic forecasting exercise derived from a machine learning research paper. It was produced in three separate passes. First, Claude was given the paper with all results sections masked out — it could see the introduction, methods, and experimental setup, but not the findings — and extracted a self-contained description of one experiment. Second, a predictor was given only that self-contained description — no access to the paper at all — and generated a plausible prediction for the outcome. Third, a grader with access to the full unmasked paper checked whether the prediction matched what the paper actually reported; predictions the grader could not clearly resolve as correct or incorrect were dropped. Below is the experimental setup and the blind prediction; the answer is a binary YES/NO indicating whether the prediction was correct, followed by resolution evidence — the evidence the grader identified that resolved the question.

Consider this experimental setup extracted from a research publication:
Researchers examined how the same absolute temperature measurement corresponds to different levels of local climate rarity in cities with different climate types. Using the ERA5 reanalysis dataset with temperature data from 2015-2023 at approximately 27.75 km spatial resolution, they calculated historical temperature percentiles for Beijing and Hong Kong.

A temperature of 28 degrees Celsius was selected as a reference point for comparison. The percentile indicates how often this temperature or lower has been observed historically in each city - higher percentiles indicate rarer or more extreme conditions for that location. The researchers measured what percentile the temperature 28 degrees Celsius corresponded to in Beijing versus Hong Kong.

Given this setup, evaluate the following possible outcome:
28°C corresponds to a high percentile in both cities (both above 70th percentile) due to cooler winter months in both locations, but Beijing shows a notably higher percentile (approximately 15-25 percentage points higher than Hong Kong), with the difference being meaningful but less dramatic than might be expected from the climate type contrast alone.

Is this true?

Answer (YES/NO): YES